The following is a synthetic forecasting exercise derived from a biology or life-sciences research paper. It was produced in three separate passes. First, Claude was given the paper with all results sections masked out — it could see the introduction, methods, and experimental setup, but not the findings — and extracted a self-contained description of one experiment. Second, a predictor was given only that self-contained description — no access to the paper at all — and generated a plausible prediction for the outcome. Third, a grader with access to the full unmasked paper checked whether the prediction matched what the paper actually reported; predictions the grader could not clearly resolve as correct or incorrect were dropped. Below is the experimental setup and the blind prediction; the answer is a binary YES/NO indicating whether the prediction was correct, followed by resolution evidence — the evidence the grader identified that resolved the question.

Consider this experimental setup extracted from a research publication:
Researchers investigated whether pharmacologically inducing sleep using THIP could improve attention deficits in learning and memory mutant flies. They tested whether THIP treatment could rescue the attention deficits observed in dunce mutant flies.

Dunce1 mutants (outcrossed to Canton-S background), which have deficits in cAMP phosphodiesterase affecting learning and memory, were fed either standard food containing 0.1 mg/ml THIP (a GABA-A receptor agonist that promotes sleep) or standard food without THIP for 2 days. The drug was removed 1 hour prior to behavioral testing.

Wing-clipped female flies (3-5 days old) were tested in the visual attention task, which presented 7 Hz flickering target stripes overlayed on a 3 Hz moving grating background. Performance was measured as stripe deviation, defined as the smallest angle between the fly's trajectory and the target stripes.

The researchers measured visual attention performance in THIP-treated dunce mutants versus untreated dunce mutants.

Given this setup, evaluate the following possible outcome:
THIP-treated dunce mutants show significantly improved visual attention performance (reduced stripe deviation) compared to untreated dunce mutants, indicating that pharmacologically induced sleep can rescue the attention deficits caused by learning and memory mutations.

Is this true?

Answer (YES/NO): YES